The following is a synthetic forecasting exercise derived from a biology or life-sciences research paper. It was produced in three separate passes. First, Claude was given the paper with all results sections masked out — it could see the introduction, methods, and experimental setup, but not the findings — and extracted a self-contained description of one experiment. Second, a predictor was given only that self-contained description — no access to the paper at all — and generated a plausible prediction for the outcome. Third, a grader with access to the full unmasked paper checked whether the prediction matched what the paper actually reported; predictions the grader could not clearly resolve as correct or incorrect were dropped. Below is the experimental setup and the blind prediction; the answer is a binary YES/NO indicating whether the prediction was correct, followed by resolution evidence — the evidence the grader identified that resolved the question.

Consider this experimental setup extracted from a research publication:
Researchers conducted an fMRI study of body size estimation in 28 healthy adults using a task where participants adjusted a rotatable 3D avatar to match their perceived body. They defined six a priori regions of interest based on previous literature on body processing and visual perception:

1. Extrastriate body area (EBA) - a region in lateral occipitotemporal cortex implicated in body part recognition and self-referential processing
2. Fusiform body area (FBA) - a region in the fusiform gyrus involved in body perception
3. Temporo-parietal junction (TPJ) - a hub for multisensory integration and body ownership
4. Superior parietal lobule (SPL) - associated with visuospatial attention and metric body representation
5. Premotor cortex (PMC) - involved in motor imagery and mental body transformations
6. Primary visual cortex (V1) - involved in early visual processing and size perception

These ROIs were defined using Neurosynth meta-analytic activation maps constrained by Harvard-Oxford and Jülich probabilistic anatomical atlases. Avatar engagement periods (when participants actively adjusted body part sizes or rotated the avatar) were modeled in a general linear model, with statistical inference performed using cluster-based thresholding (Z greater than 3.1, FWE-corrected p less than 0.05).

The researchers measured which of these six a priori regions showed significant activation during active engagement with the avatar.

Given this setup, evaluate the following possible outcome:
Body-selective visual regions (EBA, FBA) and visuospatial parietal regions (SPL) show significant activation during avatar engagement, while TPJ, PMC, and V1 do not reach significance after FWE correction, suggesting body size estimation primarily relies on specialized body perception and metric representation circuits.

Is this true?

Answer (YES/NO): NO